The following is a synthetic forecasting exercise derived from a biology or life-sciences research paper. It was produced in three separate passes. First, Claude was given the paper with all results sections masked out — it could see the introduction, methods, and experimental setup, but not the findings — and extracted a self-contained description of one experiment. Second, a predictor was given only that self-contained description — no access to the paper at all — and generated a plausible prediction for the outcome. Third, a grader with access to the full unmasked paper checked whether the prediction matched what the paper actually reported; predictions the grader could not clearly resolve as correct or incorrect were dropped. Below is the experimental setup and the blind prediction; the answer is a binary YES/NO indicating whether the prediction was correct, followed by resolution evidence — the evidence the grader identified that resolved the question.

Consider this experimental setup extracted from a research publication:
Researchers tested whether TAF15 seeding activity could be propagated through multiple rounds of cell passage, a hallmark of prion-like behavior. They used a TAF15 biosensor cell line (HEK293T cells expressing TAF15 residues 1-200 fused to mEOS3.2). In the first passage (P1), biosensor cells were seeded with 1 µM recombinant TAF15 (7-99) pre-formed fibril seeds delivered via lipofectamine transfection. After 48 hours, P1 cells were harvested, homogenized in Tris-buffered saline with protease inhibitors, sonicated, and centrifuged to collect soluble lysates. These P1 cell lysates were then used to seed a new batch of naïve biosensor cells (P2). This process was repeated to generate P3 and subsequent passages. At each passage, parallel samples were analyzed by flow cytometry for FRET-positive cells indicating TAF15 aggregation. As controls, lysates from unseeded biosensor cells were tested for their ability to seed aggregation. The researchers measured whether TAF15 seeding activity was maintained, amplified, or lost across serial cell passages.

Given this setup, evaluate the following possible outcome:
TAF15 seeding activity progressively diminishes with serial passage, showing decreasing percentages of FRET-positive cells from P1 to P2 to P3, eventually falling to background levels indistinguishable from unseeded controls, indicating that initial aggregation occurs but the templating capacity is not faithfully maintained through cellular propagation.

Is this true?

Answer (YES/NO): NO